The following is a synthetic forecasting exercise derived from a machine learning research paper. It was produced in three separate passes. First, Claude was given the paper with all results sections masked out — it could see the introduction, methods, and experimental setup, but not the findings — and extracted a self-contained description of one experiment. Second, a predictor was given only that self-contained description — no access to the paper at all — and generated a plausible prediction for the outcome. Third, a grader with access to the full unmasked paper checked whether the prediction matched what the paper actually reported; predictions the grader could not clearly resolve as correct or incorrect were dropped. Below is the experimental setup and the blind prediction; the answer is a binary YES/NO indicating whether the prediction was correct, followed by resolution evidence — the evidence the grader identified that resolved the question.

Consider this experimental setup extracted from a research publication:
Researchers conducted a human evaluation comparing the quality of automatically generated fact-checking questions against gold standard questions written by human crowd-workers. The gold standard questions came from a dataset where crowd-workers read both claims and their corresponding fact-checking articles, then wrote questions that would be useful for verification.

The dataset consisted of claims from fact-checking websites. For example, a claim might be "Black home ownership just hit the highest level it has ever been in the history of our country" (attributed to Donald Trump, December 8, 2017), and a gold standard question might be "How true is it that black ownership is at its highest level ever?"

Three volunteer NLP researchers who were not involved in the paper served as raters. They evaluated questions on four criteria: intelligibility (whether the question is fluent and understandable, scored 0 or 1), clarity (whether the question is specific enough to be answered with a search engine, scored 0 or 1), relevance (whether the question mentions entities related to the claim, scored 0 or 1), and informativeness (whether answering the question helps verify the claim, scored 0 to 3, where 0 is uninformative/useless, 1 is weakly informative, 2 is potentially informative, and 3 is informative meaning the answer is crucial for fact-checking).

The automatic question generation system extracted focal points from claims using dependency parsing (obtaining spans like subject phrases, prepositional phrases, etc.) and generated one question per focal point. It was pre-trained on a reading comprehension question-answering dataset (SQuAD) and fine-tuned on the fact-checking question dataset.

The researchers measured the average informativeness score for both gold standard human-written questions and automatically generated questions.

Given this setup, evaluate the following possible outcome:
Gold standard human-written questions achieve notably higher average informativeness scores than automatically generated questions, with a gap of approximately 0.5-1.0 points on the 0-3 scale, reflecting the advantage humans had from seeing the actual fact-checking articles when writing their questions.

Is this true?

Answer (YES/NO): NO